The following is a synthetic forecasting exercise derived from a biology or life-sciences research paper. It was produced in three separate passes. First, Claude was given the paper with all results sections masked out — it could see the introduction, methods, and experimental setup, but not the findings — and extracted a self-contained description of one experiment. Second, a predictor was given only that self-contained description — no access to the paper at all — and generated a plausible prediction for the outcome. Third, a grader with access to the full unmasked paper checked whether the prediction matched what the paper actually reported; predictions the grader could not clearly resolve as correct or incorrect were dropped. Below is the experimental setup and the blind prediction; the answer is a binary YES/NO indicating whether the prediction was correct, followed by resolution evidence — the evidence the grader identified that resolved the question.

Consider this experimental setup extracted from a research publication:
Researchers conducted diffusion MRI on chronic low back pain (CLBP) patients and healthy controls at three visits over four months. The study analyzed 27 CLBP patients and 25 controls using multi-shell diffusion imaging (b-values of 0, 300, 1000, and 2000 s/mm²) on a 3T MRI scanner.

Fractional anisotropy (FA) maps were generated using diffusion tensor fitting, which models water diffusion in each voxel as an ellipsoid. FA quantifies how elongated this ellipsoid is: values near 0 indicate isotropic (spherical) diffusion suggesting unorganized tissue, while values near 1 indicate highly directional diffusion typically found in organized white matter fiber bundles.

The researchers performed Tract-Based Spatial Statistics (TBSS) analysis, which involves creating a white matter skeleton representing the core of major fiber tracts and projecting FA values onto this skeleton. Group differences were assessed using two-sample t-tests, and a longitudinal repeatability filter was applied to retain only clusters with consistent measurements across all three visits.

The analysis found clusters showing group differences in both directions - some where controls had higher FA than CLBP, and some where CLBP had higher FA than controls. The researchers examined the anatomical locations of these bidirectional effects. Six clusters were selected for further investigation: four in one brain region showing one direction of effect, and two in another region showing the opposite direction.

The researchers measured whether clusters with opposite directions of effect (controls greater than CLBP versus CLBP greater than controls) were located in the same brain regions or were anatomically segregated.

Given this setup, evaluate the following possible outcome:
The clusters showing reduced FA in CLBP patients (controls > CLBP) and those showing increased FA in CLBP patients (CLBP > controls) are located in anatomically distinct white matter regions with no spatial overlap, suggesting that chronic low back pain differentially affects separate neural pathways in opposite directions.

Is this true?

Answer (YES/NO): NO